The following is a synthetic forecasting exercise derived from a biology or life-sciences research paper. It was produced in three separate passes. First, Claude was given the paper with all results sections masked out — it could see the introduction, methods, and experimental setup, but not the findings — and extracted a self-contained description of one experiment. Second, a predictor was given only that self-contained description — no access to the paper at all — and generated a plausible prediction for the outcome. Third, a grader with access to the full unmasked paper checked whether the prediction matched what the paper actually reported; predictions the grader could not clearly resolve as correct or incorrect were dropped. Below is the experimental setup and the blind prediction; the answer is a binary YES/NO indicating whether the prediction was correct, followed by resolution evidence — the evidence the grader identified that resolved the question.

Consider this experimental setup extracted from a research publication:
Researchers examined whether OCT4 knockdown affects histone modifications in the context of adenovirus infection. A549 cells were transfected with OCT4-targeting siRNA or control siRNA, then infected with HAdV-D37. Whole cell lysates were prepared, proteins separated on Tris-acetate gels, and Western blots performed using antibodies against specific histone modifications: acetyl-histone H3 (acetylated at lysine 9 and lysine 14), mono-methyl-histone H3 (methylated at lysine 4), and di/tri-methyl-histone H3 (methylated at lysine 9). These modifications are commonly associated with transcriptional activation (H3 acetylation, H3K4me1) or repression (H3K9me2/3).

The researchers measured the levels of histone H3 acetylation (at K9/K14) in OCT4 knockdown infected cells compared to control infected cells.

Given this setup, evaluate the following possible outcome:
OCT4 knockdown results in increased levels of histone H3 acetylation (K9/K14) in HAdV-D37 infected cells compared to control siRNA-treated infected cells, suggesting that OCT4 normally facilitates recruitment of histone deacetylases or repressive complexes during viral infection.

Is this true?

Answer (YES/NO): NO